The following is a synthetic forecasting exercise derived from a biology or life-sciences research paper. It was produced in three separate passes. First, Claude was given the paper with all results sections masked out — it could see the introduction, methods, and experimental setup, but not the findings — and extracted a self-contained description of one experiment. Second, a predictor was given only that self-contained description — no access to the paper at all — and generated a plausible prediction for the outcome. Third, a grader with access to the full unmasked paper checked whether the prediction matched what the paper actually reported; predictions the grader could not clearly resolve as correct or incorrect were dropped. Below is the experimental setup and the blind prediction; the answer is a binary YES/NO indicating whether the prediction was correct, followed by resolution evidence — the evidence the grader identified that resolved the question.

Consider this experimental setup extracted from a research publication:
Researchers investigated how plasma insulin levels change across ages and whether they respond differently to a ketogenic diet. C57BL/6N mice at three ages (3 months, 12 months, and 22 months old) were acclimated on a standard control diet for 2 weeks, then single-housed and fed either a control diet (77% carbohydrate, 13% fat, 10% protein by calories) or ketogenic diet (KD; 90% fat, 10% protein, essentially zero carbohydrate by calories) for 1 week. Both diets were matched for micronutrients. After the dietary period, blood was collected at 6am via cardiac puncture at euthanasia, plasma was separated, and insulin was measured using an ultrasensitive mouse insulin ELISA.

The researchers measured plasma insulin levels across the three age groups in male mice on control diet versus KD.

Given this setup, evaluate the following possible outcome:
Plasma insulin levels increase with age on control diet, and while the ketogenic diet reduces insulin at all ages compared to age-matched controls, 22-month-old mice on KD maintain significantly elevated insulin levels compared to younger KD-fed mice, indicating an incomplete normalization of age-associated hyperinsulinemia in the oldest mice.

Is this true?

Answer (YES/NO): NO